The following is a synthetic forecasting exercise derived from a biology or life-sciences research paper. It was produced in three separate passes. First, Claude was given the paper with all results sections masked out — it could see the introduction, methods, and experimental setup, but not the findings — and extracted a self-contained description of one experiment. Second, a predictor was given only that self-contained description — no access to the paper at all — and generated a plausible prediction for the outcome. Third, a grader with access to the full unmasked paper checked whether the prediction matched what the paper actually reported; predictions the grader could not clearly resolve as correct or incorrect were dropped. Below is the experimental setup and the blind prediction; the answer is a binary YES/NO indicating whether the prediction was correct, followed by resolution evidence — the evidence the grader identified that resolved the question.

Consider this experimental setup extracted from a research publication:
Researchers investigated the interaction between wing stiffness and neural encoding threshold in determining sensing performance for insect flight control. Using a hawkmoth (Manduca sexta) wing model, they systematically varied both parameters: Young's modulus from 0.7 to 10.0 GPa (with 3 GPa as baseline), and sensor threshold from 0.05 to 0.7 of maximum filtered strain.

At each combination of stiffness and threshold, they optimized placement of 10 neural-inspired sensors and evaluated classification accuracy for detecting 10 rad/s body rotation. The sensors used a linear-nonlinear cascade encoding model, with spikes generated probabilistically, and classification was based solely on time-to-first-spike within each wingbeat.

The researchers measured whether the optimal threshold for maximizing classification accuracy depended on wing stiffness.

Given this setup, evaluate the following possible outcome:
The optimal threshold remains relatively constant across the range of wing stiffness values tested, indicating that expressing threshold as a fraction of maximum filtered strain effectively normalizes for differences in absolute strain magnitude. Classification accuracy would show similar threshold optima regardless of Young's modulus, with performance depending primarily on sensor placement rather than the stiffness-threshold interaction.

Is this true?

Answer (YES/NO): NO